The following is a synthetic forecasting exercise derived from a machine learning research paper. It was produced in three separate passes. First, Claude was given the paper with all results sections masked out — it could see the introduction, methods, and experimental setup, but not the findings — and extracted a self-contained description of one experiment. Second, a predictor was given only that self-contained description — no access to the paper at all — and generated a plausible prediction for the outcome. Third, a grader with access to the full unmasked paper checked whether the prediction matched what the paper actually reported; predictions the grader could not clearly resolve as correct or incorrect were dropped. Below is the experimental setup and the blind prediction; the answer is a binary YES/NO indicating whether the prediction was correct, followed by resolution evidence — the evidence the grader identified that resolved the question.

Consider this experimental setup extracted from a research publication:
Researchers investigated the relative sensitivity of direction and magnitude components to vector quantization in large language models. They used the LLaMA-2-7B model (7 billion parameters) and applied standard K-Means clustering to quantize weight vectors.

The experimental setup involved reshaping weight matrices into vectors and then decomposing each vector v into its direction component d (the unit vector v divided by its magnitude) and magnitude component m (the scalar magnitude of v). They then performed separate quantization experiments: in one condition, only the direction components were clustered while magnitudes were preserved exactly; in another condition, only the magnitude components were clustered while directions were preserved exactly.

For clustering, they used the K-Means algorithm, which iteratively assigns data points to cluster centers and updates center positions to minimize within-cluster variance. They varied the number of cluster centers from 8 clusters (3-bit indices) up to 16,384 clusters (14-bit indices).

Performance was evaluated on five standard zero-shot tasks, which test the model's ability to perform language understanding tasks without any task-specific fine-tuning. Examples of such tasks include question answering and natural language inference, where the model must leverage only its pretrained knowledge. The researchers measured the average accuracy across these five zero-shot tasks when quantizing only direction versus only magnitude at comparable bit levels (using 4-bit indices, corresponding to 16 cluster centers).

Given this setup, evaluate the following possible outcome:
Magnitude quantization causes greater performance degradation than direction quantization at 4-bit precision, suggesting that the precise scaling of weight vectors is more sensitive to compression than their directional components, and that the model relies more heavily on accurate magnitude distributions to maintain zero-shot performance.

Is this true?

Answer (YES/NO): NO